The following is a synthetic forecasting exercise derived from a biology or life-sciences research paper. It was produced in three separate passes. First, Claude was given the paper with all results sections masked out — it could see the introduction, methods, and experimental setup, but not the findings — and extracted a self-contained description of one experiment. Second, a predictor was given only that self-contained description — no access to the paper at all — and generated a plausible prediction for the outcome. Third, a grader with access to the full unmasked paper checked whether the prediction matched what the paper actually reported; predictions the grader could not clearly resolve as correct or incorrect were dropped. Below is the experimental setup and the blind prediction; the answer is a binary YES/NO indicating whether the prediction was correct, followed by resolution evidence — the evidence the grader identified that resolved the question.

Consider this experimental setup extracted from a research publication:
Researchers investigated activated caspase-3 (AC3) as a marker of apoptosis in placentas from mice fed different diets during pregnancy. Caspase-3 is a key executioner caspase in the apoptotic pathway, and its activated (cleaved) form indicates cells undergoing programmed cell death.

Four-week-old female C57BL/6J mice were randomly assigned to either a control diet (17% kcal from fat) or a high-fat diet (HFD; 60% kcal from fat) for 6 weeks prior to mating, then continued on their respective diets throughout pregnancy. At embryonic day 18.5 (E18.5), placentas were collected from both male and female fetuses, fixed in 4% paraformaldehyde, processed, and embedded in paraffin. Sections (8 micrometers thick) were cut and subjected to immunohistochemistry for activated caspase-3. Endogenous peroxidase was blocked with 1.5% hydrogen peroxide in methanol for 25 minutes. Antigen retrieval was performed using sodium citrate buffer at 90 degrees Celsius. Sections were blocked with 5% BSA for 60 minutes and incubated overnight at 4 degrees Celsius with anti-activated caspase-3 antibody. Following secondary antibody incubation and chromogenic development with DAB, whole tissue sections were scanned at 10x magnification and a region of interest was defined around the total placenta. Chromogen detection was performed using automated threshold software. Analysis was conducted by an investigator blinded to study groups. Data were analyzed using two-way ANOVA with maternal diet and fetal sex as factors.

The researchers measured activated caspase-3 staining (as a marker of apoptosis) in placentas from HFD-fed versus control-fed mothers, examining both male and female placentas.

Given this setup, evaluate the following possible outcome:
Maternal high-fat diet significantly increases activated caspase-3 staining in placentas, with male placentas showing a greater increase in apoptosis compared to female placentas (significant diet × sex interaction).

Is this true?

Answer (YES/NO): NO